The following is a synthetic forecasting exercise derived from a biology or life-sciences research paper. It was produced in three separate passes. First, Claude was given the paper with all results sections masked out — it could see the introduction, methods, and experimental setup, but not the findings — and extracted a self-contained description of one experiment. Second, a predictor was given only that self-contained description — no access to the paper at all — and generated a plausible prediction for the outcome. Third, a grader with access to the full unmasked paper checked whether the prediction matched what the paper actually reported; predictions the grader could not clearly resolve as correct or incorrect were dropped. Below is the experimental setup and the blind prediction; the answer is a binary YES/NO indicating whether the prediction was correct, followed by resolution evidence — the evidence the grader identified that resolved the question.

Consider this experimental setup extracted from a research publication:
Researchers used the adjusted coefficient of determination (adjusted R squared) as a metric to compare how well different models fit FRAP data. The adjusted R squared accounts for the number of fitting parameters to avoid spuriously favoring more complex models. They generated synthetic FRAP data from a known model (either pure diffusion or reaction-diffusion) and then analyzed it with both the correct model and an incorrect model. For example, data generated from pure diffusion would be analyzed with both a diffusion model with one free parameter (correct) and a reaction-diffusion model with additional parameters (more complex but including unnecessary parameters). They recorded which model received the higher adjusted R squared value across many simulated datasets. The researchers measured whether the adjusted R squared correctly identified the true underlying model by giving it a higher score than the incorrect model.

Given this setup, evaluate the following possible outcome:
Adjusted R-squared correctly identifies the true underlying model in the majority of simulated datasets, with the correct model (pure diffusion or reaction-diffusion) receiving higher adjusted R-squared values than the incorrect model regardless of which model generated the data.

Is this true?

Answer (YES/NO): YES